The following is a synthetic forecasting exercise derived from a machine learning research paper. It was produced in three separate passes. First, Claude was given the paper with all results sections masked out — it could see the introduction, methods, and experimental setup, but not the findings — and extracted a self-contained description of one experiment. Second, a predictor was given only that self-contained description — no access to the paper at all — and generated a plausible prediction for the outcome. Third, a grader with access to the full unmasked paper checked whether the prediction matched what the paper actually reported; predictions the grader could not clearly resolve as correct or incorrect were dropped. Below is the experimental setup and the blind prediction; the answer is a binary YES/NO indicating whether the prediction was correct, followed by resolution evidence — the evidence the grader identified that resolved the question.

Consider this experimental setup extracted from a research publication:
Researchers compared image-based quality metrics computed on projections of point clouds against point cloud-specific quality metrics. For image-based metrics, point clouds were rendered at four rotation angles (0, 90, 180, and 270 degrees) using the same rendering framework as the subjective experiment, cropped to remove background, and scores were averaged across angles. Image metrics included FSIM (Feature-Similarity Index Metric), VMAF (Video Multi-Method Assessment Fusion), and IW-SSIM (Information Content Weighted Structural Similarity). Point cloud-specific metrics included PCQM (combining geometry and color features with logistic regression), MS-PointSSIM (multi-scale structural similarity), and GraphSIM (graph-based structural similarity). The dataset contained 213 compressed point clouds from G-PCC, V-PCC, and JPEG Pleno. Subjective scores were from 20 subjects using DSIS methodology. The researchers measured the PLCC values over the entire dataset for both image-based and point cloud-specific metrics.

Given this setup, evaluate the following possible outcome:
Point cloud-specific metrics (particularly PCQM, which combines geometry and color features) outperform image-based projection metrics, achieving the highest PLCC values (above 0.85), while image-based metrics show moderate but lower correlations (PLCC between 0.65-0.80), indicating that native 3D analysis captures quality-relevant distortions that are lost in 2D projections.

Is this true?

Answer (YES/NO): NO